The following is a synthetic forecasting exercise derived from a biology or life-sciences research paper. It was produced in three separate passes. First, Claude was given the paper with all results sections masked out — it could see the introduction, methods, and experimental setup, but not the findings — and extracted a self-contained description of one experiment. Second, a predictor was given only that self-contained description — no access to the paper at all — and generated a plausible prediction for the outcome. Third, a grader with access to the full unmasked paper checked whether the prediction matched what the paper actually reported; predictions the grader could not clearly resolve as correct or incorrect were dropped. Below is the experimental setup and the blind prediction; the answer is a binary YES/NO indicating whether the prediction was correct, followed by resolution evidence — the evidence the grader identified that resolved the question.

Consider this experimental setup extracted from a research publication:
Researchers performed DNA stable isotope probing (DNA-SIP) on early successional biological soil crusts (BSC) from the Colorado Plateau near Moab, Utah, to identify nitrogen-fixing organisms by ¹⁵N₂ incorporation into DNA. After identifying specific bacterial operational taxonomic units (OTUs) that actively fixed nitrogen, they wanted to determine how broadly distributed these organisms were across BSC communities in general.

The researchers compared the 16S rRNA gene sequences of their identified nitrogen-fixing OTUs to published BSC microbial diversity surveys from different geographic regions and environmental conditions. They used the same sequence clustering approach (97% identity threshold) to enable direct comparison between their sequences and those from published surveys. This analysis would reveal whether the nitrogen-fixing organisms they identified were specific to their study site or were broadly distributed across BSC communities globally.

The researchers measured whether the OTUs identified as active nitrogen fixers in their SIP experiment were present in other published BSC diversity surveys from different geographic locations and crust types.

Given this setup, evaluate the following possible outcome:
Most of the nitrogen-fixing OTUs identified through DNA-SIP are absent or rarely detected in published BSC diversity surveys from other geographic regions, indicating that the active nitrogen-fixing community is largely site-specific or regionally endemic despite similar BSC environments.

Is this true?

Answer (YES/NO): NO